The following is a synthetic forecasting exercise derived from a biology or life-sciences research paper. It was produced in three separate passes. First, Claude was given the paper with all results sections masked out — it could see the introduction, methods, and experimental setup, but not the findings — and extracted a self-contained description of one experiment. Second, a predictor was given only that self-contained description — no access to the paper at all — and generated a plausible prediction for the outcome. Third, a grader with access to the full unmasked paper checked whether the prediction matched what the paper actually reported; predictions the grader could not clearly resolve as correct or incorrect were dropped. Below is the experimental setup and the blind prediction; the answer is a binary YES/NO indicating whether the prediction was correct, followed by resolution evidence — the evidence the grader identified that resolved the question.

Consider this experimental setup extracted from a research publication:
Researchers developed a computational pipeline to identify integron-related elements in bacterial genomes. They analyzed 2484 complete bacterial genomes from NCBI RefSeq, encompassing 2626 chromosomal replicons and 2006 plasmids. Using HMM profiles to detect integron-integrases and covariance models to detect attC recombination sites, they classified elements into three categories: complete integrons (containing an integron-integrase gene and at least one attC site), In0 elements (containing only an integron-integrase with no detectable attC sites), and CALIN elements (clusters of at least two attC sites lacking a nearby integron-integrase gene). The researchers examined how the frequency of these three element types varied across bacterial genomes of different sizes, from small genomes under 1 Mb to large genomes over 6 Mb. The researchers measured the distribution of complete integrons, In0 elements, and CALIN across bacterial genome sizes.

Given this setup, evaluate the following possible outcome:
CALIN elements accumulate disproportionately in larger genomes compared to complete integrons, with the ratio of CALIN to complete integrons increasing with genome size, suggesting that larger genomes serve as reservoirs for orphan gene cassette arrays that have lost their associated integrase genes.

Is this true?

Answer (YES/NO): NO